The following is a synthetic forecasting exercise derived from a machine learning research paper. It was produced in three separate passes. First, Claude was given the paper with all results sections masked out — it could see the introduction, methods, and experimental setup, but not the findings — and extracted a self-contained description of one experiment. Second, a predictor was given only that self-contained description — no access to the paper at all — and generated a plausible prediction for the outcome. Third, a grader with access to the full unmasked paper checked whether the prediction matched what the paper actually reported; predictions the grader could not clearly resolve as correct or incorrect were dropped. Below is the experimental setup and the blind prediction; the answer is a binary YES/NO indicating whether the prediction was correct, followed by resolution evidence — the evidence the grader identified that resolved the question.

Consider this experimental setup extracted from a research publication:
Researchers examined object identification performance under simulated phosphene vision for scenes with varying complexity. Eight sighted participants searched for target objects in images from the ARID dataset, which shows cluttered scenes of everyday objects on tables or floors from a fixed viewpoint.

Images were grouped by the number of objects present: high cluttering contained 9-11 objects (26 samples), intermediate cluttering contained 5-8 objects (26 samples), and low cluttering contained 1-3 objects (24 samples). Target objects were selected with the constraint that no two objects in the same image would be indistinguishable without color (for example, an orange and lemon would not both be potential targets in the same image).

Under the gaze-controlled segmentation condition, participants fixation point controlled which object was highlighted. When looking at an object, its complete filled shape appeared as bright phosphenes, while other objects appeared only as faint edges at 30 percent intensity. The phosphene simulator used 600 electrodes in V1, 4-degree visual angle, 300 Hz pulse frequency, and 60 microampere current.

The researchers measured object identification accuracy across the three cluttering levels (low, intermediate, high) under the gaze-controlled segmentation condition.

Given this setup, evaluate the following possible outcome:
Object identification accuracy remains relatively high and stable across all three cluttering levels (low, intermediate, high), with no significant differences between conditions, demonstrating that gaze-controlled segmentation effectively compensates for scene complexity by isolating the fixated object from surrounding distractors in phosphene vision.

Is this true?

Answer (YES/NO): NO